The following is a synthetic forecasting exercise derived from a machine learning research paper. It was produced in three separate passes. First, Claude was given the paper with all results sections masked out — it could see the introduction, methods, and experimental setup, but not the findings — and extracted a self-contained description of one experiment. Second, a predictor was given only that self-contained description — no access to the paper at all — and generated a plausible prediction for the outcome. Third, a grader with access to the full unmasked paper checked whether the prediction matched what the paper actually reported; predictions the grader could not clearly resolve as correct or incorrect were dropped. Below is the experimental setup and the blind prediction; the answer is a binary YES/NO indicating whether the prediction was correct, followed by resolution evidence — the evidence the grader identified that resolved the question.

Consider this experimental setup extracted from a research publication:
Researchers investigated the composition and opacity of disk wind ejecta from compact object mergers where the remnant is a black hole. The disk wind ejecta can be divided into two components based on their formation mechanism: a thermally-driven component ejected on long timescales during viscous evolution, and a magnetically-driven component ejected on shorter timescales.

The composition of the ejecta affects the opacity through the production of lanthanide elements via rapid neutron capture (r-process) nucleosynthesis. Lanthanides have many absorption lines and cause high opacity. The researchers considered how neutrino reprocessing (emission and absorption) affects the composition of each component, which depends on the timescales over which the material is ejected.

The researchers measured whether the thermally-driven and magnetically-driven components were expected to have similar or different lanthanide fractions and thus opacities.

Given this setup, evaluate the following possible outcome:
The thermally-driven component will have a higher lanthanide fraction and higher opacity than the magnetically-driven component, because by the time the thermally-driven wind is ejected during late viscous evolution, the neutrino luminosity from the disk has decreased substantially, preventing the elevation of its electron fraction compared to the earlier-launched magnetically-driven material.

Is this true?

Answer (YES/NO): NO